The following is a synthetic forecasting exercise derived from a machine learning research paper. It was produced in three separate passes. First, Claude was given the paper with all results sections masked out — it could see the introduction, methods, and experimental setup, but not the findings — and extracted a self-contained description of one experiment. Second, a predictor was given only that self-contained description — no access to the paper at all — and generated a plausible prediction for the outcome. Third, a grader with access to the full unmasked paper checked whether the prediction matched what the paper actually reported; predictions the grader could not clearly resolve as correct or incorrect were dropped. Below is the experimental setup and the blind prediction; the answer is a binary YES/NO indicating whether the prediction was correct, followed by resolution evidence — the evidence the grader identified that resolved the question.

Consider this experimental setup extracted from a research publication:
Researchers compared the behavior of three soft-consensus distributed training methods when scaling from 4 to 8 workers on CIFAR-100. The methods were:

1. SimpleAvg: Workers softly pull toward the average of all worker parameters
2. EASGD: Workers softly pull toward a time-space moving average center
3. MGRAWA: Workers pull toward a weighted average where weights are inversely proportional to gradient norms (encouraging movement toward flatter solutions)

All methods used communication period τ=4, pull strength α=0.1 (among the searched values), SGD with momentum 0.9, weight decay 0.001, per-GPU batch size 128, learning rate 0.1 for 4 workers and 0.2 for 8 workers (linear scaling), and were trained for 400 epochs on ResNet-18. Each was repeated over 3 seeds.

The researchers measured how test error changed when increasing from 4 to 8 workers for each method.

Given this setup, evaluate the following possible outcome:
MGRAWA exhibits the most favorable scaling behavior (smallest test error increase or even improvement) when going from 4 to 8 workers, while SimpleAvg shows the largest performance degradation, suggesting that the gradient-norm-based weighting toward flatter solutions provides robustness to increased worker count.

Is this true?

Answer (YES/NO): NO